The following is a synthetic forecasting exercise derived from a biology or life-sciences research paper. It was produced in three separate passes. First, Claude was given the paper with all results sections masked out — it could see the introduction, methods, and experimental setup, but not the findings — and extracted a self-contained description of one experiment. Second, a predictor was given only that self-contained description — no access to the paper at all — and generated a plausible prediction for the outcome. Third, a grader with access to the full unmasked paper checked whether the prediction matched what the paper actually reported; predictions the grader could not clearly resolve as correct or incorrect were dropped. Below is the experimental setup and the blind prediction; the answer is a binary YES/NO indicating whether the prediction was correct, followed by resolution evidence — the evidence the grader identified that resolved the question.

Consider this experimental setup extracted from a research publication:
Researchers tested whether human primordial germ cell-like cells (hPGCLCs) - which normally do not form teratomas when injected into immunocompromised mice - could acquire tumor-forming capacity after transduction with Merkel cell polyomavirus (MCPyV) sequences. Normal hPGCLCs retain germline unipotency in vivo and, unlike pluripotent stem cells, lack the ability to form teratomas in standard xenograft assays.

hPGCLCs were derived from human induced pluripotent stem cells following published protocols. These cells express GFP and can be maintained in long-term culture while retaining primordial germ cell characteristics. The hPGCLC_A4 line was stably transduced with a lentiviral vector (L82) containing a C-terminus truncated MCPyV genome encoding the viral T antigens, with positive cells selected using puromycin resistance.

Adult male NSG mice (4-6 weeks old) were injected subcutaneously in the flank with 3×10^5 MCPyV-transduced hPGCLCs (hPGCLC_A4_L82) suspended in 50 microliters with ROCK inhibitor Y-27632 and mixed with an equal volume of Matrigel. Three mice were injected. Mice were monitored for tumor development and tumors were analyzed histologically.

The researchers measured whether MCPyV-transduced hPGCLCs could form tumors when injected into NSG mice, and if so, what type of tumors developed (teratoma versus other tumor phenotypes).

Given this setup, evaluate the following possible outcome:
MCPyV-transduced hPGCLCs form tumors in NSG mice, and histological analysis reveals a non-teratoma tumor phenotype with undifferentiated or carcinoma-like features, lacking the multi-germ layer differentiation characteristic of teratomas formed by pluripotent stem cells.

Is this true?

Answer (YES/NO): NO